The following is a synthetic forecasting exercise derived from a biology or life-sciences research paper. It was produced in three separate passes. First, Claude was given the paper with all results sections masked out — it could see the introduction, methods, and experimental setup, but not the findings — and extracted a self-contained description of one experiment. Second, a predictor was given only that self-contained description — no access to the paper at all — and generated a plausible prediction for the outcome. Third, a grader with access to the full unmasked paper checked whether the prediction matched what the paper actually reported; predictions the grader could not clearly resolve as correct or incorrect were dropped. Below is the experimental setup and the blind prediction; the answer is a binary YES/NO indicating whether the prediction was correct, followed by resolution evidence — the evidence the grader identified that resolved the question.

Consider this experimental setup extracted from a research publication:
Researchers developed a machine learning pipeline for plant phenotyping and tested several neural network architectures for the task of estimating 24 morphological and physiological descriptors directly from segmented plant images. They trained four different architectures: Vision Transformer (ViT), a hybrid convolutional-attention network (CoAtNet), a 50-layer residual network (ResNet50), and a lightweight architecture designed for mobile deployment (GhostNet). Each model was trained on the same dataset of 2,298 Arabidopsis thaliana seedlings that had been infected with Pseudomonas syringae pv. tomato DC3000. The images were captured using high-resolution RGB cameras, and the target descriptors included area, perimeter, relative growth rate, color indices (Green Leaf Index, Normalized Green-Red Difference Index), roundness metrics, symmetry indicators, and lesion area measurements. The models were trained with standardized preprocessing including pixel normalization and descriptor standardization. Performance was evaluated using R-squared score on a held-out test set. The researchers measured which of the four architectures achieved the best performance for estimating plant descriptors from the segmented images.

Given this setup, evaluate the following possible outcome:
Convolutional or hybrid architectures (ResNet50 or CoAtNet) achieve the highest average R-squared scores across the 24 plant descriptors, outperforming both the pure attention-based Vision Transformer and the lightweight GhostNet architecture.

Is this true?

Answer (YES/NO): YES